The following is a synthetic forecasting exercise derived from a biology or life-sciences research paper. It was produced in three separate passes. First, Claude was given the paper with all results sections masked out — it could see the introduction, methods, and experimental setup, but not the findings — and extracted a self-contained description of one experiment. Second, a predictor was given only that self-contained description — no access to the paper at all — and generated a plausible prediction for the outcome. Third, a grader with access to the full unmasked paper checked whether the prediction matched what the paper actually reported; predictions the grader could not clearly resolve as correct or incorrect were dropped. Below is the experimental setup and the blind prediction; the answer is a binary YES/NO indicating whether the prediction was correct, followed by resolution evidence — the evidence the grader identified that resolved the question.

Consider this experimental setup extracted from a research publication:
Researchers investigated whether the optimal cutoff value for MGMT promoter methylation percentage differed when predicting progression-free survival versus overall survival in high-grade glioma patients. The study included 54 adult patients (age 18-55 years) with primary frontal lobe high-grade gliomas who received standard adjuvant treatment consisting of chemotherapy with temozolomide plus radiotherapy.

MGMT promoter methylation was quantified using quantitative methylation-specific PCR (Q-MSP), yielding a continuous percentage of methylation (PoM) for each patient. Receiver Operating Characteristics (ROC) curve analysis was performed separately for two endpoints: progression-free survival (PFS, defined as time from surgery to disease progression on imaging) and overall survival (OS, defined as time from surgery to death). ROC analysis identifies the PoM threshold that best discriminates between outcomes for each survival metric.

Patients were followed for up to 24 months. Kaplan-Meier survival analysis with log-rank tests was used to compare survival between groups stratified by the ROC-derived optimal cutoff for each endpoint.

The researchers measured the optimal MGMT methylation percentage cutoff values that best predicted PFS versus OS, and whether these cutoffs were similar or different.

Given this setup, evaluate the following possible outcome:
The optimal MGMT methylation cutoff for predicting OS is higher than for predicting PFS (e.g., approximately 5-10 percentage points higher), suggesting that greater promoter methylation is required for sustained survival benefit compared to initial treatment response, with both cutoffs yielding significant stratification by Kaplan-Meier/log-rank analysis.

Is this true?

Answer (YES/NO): NO